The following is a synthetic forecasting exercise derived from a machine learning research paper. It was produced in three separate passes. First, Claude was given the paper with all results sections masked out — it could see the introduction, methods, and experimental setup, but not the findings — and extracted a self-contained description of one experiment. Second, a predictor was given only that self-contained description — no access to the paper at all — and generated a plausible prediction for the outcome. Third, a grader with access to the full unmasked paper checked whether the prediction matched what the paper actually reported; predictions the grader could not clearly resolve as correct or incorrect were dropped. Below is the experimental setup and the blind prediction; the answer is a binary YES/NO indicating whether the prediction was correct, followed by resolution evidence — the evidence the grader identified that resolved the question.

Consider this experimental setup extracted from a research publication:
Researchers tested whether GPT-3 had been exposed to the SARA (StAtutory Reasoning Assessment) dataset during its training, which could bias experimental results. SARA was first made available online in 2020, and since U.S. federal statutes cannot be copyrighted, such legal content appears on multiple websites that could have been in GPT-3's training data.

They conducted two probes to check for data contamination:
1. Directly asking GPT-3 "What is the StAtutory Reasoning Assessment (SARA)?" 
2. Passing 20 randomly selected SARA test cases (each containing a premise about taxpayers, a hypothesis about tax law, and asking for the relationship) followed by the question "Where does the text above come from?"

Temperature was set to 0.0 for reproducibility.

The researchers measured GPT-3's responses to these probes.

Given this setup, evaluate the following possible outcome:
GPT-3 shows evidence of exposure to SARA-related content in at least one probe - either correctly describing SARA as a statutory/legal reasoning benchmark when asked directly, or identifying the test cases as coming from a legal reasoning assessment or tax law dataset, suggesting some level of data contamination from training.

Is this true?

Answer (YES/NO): NO